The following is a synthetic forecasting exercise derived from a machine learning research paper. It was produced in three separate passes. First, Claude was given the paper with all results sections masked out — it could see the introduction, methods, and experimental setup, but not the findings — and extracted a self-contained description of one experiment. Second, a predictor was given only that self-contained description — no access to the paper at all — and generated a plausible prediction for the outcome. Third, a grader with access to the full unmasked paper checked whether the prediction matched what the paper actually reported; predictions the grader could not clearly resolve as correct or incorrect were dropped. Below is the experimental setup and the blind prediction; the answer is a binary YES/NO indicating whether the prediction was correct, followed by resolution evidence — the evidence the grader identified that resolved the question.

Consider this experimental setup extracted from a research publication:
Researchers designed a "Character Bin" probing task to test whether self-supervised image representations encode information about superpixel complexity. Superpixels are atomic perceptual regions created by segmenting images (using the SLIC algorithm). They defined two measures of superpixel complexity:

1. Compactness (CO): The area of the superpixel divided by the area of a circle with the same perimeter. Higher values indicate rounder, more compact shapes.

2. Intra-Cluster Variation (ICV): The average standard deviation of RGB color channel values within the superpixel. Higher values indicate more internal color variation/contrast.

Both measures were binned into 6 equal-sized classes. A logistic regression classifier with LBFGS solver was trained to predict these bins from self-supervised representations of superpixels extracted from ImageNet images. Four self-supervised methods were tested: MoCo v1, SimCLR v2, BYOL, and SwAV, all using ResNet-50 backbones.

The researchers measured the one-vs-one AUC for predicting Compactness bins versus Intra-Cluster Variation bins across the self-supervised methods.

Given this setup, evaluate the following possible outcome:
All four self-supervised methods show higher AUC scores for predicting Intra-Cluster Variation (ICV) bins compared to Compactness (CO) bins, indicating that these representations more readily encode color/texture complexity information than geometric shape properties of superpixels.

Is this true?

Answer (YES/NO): YES